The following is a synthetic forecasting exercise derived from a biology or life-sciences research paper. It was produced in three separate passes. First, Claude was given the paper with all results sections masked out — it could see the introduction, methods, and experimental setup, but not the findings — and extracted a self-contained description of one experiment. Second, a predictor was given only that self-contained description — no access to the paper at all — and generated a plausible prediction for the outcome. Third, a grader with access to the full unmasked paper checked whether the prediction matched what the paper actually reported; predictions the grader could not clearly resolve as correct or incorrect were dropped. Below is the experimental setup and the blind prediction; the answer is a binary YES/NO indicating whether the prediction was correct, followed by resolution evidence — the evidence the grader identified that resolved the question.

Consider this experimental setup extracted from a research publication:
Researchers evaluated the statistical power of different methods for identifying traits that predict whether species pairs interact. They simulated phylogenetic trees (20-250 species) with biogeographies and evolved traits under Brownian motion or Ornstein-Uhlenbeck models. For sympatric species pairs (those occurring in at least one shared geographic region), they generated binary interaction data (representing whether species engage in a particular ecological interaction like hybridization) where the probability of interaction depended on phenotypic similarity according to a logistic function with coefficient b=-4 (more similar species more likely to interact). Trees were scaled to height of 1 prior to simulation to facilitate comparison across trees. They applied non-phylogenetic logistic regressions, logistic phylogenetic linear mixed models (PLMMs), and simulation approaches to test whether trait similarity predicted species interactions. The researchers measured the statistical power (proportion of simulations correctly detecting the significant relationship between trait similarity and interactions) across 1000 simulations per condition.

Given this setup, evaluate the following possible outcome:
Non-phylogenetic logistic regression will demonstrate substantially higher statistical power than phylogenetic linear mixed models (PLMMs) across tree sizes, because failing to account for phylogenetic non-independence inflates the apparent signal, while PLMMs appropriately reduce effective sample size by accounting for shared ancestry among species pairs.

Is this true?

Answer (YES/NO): NO